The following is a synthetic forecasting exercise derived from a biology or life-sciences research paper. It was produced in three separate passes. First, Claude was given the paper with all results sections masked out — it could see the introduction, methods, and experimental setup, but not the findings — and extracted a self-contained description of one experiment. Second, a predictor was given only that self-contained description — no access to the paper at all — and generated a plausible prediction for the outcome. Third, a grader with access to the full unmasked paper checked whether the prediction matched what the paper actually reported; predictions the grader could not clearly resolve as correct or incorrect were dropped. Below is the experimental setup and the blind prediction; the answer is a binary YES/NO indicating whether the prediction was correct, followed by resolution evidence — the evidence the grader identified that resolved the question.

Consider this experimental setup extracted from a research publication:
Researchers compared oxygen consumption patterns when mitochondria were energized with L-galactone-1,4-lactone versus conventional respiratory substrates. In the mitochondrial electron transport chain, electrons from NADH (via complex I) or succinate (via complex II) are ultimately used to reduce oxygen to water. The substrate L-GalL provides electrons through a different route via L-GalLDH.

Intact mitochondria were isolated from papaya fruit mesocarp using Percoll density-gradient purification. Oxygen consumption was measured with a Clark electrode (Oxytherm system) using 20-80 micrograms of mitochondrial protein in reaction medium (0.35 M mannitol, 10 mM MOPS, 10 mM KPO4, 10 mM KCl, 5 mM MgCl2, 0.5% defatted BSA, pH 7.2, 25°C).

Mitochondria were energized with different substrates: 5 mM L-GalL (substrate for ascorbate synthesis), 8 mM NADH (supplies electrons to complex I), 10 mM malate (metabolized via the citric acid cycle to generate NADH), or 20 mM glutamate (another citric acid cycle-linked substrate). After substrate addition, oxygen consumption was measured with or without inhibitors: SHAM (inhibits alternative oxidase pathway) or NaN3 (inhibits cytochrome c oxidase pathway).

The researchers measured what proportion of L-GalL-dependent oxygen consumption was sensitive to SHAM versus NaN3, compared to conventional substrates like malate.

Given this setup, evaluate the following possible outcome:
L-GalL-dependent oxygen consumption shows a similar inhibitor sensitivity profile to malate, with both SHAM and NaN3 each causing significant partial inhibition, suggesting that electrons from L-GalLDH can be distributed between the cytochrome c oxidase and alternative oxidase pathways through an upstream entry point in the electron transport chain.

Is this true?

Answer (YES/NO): NO